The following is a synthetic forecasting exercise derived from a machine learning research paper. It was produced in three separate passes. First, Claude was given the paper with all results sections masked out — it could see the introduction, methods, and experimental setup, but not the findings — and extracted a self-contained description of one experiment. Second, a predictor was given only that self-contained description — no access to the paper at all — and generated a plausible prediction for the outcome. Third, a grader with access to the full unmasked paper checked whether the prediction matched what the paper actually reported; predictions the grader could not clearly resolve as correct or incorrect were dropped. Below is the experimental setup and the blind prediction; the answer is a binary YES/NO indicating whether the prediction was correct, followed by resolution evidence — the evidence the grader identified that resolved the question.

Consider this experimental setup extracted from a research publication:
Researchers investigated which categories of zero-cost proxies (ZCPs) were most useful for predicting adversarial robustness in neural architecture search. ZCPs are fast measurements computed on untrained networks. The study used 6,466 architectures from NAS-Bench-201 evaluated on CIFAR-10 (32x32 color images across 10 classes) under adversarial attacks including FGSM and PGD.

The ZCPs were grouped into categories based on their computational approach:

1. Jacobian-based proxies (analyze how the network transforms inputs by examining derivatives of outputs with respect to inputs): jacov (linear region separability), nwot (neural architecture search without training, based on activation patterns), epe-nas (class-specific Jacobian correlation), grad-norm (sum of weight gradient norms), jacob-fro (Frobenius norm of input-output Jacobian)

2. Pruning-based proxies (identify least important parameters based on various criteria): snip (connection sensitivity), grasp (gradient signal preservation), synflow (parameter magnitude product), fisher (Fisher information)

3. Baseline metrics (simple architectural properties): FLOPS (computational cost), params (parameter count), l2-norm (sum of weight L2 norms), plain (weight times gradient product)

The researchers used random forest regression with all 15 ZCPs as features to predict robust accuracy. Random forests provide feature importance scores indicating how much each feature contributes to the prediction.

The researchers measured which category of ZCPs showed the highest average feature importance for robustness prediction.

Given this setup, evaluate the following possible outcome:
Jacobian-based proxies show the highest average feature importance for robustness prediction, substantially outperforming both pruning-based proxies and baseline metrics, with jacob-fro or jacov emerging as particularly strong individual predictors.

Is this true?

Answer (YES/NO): NO